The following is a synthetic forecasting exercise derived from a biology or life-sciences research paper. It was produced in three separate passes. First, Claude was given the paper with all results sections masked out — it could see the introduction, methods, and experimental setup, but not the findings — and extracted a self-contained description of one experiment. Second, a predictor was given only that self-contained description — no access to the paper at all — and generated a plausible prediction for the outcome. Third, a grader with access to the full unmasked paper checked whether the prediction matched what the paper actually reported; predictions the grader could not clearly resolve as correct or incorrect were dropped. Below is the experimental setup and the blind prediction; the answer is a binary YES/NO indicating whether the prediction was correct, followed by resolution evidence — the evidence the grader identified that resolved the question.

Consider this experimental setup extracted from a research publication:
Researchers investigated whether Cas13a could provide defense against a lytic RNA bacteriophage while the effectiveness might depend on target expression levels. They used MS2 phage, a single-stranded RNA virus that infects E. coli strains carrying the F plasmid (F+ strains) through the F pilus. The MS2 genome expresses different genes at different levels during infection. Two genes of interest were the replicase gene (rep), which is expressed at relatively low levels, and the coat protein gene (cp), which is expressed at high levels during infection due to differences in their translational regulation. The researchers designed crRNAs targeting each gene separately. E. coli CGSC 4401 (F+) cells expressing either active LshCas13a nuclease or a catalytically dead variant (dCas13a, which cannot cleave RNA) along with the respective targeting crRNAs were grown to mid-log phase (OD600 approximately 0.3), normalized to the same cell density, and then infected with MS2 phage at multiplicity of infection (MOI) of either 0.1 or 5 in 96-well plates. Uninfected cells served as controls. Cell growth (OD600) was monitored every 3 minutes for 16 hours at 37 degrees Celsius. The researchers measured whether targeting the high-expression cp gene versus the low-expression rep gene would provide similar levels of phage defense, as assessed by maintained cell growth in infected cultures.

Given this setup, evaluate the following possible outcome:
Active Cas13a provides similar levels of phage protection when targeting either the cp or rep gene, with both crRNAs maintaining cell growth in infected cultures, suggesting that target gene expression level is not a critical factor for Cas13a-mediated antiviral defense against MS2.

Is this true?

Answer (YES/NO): NO